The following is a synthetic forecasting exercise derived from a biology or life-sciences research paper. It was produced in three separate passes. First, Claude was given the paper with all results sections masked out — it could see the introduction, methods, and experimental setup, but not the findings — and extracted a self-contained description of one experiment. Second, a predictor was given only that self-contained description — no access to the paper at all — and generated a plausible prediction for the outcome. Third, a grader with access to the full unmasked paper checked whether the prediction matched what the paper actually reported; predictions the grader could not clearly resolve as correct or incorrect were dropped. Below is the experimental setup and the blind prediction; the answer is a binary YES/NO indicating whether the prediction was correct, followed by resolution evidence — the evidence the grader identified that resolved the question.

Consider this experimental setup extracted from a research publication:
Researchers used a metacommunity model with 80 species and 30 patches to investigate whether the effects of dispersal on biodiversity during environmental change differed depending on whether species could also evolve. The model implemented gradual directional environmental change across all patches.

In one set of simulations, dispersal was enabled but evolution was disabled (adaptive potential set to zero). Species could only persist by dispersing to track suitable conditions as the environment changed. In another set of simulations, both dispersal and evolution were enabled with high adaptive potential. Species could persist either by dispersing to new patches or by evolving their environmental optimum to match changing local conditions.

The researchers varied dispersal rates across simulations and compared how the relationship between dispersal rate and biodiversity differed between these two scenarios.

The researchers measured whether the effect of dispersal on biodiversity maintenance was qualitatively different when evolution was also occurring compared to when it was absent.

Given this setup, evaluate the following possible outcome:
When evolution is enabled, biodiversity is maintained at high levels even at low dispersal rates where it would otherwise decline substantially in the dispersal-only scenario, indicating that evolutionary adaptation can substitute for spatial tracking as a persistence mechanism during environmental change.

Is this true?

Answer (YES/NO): YES